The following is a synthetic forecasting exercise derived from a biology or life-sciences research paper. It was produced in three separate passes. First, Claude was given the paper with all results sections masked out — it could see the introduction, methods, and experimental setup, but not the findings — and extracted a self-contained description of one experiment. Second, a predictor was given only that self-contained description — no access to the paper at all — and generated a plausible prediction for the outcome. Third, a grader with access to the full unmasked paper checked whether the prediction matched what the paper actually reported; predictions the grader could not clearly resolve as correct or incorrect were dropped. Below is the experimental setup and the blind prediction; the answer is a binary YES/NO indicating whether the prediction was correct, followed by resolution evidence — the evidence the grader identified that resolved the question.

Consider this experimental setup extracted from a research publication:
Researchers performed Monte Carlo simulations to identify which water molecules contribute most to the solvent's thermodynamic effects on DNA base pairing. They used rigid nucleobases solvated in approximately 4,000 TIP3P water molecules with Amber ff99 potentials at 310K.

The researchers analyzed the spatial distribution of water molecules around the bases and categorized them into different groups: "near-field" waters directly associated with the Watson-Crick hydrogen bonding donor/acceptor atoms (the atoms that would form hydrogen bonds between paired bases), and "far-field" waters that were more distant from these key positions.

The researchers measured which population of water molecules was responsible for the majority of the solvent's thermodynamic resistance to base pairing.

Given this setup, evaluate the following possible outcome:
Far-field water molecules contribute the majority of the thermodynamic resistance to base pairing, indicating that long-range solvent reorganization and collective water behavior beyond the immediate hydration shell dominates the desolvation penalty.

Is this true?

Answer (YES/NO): NO